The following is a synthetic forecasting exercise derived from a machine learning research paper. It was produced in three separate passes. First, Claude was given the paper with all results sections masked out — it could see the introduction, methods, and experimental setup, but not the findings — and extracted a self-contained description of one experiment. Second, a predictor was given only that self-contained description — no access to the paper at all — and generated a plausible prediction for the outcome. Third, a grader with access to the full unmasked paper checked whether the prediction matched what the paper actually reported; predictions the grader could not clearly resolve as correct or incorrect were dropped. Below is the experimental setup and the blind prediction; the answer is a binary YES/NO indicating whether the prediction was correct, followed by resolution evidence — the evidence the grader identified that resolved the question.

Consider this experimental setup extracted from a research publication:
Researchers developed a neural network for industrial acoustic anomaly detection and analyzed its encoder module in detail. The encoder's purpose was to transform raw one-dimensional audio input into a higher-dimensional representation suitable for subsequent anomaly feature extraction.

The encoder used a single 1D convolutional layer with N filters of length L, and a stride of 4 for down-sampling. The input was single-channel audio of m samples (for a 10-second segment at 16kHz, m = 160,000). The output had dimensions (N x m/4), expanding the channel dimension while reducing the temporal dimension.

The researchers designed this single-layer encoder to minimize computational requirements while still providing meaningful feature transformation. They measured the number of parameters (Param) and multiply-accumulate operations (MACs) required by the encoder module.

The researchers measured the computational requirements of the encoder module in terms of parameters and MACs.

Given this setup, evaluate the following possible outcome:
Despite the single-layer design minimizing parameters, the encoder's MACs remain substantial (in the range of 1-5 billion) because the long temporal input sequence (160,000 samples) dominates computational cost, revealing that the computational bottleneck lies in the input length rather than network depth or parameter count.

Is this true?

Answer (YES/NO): NO